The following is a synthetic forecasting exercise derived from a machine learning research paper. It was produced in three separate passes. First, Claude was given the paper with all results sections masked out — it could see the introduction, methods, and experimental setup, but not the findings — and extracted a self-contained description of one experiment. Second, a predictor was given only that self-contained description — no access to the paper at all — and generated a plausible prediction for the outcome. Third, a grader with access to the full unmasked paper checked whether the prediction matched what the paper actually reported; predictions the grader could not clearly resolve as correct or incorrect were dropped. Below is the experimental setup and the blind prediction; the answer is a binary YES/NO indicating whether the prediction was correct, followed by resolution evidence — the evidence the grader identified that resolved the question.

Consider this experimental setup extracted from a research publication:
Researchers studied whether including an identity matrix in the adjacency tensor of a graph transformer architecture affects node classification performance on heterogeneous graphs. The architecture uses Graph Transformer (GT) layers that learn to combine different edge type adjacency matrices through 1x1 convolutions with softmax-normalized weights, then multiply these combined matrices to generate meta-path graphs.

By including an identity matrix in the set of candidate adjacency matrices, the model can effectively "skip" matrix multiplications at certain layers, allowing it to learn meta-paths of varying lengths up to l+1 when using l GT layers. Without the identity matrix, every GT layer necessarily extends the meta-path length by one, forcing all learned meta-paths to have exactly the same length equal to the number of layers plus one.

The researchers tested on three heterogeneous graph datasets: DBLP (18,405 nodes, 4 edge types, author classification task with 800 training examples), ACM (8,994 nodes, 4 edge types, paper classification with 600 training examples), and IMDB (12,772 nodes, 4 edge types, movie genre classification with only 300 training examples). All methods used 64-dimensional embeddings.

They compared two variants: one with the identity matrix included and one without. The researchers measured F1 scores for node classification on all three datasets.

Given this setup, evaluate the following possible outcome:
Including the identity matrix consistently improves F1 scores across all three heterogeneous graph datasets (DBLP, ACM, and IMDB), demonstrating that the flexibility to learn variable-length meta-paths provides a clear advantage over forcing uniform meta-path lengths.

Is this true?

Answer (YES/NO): YES